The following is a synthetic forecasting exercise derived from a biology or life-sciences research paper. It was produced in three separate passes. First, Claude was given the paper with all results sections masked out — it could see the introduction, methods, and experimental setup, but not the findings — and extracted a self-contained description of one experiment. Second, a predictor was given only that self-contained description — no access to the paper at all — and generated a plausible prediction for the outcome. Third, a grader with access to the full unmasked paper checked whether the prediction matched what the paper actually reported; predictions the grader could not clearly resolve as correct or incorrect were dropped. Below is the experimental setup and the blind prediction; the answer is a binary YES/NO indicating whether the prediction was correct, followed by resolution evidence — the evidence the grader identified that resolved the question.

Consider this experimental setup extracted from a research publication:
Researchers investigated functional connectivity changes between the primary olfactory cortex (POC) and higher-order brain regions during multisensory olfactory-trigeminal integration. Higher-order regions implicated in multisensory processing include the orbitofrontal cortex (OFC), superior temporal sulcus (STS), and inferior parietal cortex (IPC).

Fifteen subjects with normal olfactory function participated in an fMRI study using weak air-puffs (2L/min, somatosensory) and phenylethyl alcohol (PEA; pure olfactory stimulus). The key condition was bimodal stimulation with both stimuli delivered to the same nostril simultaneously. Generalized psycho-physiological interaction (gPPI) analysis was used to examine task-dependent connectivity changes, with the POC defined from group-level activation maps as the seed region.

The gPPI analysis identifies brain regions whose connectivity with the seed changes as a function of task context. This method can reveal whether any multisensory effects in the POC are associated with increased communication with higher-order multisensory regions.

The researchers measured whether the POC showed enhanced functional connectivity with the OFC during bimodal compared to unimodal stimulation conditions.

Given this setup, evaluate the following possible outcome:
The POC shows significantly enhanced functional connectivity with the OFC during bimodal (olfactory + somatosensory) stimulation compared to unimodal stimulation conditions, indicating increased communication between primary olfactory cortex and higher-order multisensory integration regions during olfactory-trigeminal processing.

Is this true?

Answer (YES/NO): YES